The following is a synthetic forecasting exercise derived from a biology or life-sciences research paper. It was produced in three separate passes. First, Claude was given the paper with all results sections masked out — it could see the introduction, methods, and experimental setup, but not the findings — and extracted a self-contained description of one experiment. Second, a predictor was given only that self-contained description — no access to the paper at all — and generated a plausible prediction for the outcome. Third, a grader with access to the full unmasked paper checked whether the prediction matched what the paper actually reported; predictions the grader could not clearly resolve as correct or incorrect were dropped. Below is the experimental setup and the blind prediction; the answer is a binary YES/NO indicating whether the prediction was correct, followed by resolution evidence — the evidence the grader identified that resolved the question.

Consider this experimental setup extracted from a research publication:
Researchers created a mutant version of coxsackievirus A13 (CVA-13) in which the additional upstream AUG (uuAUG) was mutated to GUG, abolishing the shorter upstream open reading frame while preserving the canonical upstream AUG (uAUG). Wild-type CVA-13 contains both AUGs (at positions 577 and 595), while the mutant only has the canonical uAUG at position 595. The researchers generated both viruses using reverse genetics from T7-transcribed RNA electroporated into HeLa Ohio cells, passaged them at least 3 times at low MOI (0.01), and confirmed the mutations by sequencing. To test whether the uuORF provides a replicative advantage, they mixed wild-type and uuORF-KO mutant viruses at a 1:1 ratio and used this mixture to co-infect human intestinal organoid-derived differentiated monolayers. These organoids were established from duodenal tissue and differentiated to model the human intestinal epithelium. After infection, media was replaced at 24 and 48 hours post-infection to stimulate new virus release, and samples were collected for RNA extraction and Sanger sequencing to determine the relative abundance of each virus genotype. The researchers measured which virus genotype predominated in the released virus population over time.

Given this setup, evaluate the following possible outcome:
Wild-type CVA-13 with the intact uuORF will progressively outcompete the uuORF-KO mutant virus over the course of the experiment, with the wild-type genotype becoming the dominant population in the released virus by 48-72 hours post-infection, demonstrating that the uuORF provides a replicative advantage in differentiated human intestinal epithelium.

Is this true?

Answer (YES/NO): NO